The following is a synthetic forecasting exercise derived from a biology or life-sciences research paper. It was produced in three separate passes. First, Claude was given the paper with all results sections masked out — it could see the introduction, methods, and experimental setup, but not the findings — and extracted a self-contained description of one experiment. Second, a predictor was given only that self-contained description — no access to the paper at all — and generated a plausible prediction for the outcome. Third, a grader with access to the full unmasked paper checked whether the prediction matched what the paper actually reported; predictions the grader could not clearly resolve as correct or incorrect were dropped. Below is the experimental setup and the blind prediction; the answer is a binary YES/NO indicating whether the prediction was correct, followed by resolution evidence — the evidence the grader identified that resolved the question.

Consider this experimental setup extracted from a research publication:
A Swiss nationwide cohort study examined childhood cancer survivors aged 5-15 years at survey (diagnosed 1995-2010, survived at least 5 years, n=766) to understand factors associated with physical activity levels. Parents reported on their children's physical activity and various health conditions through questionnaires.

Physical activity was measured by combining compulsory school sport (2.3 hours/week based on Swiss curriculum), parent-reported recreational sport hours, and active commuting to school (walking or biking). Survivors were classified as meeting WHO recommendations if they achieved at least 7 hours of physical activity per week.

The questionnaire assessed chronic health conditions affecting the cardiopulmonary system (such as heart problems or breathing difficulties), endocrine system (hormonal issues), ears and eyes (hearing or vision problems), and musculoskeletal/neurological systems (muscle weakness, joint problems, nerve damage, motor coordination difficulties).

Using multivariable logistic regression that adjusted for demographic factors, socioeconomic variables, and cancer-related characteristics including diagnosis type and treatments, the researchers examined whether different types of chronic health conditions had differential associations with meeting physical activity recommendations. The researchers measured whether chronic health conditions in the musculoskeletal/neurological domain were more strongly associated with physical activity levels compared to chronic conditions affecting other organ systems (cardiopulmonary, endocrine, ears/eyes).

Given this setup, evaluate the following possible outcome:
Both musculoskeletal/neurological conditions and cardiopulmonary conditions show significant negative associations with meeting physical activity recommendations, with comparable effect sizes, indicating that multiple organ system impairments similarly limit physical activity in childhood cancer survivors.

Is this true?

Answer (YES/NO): NO